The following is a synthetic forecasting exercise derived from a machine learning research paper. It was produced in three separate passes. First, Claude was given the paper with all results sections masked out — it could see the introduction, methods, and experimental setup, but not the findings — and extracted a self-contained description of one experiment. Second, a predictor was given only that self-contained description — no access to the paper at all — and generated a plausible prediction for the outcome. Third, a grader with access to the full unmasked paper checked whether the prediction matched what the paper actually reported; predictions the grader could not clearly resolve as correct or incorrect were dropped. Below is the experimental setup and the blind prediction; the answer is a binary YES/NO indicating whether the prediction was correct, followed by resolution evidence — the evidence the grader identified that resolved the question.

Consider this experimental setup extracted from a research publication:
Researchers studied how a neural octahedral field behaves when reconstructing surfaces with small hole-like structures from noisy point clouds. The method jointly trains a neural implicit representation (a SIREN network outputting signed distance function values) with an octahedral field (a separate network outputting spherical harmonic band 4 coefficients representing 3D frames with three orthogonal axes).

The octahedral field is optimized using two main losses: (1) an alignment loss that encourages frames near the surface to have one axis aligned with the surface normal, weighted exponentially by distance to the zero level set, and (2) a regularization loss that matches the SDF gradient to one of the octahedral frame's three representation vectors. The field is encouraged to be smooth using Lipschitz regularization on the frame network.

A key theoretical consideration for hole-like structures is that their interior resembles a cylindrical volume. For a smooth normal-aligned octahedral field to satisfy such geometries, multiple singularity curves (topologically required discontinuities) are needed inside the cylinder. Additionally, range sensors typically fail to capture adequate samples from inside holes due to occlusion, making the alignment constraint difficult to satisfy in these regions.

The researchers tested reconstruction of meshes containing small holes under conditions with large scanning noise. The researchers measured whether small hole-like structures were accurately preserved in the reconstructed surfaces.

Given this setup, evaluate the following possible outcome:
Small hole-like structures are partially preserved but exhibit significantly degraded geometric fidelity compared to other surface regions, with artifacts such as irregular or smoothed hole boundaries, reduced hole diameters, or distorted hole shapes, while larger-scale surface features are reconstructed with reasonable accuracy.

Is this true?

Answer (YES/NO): NO